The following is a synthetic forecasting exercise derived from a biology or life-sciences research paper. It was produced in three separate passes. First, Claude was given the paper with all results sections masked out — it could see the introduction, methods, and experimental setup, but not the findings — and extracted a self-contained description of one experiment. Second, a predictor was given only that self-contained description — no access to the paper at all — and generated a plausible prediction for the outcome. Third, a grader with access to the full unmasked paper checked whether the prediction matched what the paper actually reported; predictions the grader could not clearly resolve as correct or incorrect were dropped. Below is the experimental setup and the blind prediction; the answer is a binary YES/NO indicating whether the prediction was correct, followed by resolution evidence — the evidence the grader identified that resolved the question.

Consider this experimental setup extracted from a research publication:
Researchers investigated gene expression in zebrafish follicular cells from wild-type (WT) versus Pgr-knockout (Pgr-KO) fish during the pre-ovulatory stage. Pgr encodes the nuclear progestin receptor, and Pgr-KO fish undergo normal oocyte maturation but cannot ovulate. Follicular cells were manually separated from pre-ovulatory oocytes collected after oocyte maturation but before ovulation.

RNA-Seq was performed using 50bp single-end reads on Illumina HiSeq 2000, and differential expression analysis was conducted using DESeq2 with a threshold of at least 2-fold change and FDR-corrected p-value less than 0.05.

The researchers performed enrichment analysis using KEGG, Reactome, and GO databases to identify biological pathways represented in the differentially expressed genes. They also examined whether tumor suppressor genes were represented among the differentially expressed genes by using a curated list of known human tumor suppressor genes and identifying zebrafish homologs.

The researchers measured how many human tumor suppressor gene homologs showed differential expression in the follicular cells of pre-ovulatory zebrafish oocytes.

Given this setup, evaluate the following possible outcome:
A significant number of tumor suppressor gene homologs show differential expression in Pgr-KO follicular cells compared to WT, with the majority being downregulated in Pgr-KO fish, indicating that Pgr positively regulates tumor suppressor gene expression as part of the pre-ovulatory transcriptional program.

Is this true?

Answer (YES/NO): NO